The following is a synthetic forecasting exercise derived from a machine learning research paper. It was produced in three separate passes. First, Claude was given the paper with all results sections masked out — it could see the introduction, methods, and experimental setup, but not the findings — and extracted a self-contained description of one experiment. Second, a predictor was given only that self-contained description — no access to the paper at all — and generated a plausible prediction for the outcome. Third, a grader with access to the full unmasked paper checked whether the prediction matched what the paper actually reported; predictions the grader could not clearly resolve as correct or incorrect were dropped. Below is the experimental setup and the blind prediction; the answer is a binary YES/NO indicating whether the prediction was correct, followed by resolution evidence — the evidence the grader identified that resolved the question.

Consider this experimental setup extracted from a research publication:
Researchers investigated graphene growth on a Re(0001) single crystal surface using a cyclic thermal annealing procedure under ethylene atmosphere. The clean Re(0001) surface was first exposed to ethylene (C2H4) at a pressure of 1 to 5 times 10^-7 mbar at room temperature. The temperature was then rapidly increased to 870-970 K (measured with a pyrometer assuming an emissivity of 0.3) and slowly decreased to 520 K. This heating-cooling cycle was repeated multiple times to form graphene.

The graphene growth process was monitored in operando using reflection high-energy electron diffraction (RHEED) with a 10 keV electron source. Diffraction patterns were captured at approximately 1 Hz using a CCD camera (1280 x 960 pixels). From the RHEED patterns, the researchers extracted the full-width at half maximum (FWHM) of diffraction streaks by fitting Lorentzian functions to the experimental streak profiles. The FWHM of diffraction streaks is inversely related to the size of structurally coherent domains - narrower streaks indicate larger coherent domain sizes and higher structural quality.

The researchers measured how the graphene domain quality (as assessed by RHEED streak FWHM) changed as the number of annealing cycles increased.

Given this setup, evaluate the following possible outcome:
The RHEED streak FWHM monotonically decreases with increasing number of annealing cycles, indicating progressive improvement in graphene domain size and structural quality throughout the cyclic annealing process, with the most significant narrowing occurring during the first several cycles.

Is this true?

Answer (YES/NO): NO